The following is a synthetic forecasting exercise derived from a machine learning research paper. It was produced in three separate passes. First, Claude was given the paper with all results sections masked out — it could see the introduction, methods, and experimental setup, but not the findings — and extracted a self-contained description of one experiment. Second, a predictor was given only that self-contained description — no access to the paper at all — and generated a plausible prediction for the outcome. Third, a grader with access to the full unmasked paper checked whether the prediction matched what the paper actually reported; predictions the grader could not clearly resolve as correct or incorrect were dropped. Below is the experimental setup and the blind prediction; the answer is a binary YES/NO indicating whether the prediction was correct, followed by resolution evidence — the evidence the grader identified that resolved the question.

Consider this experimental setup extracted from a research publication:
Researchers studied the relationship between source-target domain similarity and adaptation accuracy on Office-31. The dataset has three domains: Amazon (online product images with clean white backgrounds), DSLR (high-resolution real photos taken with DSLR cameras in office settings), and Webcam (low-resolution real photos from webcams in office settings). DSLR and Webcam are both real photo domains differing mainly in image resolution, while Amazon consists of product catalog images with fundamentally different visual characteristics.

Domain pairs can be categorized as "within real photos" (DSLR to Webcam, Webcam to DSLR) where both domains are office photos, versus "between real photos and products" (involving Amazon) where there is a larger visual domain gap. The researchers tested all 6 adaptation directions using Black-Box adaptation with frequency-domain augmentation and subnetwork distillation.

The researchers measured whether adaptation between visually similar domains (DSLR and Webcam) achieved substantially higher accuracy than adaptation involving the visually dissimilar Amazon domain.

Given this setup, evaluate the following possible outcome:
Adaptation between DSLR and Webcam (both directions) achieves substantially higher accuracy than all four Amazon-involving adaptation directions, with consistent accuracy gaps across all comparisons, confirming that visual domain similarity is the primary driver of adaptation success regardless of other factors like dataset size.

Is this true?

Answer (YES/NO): NO